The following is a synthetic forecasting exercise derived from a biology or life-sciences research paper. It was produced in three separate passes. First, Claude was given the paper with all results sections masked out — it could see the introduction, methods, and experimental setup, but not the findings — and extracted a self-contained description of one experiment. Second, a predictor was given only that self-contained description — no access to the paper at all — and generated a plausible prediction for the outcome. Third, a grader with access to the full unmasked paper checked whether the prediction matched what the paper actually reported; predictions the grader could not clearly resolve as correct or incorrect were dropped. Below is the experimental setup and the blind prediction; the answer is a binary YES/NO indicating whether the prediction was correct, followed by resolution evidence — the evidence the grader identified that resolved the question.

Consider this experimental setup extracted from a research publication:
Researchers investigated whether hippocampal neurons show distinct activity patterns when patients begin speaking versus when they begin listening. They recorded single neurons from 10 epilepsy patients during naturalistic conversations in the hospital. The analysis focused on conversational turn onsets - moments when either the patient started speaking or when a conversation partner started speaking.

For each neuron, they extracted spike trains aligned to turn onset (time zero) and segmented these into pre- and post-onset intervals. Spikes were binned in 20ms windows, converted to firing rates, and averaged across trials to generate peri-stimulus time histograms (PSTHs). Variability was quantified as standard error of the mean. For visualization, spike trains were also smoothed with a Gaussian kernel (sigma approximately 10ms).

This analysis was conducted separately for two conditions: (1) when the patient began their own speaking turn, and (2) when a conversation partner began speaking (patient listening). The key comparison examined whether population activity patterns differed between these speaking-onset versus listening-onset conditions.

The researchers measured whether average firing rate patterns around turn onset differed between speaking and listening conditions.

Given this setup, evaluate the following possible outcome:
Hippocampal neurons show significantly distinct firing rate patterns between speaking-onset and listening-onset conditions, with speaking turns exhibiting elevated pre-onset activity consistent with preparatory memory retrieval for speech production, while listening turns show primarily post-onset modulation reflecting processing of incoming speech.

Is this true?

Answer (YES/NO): NO